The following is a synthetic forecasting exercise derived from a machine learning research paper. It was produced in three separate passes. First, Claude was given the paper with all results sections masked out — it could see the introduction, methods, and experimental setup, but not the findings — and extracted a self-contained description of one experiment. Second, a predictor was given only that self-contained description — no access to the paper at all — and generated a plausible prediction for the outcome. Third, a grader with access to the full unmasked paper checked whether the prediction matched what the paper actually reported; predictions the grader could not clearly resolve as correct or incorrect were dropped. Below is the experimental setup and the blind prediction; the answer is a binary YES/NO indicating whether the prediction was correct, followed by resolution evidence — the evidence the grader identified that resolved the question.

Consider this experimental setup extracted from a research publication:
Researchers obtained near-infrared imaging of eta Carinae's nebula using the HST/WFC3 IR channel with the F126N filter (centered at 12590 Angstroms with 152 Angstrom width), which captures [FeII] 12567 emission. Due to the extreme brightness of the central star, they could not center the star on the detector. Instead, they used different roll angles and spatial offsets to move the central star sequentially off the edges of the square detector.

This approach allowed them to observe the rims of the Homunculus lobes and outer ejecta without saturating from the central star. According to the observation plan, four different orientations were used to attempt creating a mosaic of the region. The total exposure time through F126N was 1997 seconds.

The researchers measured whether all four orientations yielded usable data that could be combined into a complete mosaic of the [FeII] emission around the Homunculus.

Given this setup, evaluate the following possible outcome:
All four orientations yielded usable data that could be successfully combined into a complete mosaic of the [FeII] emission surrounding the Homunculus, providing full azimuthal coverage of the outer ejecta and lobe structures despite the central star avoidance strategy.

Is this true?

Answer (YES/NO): NO